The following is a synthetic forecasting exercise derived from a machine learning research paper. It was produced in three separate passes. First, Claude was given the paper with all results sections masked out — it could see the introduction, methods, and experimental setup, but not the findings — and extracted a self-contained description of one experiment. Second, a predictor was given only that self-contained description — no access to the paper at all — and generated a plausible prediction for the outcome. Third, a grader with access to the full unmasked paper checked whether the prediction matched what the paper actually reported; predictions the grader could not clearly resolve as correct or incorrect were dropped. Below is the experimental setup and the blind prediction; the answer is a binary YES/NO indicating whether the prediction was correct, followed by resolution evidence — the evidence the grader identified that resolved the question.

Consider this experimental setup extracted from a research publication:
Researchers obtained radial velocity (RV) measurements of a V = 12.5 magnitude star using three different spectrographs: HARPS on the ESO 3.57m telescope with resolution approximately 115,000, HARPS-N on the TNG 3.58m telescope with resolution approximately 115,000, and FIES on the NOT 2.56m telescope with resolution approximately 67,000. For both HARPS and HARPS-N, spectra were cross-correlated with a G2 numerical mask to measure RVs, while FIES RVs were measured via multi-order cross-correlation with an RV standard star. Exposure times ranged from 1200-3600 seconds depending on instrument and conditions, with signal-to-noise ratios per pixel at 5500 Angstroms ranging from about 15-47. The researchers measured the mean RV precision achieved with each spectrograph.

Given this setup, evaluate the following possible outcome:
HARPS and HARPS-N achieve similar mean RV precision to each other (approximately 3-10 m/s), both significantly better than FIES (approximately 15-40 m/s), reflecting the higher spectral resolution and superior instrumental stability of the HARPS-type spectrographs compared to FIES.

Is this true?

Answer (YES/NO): NO